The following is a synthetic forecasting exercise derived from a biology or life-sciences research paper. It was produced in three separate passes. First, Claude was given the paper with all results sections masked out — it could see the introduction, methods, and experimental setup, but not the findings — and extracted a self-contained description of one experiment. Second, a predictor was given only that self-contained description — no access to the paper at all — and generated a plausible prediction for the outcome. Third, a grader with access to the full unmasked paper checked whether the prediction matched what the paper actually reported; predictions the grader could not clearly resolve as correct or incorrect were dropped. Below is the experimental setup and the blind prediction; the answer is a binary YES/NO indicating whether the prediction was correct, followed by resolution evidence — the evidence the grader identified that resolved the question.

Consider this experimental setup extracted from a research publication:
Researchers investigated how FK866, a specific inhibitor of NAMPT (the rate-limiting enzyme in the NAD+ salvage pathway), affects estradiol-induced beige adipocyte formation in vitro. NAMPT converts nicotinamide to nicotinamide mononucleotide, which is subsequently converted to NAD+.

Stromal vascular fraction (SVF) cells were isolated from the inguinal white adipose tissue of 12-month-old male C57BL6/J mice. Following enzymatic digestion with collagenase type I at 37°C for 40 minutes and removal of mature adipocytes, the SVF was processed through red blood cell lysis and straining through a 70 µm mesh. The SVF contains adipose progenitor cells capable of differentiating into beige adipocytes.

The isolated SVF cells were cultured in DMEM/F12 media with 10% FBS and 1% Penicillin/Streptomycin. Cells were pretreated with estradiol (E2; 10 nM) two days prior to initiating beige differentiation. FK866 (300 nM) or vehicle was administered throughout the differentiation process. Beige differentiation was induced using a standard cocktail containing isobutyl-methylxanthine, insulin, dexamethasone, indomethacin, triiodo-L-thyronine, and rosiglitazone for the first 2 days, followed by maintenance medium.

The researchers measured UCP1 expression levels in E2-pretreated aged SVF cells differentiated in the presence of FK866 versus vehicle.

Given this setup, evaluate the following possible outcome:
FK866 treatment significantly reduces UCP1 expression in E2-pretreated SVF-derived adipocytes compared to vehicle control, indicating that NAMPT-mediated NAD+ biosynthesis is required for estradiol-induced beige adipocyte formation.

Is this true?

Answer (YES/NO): YES